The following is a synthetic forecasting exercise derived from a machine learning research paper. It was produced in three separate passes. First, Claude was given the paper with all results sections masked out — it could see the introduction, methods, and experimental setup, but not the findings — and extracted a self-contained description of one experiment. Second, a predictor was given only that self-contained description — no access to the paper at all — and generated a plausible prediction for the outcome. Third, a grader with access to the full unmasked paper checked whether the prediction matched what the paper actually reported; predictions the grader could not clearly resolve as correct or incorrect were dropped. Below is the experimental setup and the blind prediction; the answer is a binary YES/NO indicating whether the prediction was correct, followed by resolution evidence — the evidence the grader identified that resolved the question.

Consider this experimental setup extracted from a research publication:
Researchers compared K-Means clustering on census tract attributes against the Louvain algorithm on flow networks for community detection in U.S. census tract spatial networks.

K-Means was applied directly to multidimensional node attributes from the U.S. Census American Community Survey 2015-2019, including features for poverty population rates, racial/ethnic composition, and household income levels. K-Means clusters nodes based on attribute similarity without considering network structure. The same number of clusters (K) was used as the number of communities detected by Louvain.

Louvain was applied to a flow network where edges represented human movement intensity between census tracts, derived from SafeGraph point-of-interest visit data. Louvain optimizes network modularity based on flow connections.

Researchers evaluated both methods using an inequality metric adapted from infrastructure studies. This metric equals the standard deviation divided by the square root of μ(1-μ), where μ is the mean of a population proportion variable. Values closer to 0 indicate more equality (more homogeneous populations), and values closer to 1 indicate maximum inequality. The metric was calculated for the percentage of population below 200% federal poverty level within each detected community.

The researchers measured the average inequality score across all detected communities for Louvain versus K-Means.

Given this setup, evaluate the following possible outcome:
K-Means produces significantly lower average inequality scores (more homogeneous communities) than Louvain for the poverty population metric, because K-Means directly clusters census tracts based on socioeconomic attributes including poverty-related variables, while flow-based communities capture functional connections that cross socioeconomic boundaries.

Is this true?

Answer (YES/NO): YES